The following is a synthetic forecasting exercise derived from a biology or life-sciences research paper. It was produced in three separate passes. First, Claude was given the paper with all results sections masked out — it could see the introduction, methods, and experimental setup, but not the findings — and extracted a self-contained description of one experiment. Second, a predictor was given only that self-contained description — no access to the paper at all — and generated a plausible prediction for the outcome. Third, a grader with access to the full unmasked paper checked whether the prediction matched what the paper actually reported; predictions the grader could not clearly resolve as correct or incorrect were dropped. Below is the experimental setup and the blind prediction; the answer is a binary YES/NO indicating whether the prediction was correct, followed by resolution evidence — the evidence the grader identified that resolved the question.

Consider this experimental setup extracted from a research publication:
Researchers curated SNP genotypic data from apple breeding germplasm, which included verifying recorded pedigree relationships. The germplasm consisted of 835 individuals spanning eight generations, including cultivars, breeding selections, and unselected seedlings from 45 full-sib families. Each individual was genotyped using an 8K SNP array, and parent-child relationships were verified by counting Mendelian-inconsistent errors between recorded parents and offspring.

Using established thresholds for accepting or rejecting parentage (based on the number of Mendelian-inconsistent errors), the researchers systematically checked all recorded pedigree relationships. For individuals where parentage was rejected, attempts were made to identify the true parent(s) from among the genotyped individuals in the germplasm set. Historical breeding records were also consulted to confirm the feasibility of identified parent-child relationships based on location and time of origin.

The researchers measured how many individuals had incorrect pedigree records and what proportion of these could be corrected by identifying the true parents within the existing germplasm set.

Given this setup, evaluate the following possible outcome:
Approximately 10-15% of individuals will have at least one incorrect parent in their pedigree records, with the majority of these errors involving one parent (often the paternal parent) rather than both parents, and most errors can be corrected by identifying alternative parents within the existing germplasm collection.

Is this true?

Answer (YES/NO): NO